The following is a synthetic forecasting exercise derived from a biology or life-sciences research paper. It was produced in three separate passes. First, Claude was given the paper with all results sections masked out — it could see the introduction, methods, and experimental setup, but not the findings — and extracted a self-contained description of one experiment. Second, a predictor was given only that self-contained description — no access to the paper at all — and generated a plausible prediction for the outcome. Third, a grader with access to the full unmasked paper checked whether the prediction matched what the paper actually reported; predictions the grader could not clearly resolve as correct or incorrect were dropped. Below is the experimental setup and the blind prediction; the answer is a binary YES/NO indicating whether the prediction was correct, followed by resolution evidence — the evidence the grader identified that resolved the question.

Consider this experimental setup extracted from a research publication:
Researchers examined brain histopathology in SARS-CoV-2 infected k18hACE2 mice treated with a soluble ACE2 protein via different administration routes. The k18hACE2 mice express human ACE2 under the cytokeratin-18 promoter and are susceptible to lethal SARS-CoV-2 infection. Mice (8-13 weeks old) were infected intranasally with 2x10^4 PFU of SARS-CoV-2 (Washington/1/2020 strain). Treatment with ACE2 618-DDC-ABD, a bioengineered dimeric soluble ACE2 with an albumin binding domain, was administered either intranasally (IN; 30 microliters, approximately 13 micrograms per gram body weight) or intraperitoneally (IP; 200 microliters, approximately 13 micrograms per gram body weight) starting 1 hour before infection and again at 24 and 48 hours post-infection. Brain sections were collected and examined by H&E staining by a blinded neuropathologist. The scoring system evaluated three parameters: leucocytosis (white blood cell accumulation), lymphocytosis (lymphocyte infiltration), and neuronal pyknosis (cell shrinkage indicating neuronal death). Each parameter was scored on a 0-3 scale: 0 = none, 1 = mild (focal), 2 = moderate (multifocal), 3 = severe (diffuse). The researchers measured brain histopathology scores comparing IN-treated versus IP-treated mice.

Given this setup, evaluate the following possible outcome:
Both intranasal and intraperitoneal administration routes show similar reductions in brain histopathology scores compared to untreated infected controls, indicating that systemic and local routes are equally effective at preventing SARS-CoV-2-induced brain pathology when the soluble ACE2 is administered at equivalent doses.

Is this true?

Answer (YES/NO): NO